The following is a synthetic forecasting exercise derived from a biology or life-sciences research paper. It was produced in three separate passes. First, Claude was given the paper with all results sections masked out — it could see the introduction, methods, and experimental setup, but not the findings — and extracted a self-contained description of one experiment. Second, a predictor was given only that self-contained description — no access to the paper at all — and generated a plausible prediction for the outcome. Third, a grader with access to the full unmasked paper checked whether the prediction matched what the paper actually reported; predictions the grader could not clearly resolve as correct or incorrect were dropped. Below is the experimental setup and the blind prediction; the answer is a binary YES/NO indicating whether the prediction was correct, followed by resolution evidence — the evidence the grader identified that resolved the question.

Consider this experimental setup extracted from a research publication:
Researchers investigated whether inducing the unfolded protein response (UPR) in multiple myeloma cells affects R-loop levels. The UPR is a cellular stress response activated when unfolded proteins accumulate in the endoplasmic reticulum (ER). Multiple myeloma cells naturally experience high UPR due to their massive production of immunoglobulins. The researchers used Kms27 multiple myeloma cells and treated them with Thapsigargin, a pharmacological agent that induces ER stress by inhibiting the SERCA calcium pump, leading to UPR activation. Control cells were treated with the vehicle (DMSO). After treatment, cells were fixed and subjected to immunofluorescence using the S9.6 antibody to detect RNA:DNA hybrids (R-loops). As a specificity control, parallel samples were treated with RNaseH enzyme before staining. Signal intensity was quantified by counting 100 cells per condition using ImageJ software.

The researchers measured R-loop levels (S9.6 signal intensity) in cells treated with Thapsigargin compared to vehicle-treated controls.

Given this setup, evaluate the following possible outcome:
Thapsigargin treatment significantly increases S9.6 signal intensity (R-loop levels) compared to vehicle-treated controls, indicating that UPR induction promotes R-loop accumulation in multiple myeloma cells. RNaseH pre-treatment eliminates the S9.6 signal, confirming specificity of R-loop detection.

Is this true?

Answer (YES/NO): YES